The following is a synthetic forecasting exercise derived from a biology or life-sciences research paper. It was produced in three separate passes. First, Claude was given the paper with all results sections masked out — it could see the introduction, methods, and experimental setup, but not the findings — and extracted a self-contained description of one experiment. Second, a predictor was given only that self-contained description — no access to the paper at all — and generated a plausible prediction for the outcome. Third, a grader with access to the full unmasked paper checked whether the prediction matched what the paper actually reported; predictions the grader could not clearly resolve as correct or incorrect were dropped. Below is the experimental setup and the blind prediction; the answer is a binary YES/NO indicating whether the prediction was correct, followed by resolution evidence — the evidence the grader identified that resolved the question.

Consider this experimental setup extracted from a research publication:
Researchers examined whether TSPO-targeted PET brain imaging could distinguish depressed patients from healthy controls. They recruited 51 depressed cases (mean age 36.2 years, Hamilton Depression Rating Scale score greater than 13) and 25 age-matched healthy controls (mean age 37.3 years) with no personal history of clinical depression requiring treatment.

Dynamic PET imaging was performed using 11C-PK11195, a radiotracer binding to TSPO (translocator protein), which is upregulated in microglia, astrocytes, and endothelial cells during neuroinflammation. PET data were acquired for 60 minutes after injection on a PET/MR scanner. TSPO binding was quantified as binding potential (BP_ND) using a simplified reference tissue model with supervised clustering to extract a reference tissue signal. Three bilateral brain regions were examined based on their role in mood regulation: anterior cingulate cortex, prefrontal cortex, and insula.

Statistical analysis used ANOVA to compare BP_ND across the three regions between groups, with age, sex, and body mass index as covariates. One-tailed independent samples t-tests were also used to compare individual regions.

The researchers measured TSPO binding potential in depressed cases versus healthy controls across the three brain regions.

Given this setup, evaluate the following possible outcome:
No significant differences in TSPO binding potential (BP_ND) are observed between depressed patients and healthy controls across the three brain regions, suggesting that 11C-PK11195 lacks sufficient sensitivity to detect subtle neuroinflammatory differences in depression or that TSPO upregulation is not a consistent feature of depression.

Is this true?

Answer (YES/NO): NO